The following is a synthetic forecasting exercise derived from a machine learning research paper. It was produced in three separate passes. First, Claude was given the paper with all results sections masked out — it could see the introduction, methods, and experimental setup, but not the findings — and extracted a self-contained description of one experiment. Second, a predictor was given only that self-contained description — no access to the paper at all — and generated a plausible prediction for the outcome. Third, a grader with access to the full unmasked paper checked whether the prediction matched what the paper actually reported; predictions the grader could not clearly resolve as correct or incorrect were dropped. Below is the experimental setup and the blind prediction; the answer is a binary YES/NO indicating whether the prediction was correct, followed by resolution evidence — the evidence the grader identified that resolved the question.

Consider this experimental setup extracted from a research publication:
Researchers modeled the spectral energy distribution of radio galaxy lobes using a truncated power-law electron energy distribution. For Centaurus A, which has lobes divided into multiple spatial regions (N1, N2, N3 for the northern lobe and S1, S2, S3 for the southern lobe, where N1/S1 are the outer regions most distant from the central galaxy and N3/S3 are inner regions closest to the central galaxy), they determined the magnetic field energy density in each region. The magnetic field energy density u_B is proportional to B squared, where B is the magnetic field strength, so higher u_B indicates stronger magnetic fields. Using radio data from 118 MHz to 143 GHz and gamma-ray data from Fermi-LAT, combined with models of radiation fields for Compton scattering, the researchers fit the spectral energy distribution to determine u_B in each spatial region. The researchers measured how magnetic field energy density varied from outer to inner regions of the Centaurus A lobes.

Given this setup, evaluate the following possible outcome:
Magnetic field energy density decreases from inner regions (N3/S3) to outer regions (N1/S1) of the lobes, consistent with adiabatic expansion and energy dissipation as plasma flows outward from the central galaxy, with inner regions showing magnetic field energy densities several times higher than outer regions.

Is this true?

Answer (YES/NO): YES